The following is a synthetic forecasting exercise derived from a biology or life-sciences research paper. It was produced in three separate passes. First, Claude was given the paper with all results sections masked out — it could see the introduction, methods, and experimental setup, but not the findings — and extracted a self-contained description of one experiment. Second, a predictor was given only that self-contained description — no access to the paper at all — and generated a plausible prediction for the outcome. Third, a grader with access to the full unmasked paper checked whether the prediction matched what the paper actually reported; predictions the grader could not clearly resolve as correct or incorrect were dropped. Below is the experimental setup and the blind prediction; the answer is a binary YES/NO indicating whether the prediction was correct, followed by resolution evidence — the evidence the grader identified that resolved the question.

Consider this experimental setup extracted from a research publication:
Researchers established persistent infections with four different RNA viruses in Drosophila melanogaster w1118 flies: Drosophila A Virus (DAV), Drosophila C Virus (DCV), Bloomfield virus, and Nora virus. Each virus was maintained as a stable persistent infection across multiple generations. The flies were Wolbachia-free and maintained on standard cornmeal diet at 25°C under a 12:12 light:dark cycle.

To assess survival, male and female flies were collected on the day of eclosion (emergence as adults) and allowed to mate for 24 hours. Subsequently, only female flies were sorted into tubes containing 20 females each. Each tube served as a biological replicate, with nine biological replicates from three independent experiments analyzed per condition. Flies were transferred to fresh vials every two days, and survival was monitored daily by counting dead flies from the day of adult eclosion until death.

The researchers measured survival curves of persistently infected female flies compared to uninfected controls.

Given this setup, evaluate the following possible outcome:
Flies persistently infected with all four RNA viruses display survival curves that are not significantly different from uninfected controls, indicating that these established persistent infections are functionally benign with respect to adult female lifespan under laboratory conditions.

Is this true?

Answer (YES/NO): NO